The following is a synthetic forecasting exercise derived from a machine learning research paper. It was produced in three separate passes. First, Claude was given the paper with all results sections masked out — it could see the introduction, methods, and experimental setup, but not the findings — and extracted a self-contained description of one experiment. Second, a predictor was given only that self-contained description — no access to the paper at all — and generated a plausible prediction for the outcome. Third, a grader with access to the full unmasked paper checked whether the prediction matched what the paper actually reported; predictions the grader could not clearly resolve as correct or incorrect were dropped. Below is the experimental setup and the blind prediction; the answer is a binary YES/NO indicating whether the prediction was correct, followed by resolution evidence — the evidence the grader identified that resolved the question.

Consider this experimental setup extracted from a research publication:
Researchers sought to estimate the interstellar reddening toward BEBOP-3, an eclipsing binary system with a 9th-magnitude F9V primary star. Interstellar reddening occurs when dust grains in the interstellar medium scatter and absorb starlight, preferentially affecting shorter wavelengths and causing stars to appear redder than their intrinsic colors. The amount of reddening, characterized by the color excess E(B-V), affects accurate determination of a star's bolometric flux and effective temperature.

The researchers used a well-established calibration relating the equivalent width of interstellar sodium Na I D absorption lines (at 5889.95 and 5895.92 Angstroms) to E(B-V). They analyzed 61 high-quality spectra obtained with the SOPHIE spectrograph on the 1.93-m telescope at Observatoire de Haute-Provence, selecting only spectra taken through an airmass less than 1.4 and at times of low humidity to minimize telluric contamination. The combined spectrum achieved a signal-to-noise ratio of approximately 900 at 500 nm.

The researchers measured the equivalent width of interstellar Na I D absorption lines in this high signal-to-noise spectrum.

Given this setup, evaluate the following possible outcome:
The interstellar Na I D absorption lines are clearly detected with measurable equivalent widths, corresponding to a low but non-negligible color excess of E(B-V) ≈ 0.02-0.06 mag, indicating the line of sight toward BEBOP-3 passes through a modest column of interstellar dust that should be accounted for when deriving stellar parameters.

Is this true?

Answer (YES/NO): NO